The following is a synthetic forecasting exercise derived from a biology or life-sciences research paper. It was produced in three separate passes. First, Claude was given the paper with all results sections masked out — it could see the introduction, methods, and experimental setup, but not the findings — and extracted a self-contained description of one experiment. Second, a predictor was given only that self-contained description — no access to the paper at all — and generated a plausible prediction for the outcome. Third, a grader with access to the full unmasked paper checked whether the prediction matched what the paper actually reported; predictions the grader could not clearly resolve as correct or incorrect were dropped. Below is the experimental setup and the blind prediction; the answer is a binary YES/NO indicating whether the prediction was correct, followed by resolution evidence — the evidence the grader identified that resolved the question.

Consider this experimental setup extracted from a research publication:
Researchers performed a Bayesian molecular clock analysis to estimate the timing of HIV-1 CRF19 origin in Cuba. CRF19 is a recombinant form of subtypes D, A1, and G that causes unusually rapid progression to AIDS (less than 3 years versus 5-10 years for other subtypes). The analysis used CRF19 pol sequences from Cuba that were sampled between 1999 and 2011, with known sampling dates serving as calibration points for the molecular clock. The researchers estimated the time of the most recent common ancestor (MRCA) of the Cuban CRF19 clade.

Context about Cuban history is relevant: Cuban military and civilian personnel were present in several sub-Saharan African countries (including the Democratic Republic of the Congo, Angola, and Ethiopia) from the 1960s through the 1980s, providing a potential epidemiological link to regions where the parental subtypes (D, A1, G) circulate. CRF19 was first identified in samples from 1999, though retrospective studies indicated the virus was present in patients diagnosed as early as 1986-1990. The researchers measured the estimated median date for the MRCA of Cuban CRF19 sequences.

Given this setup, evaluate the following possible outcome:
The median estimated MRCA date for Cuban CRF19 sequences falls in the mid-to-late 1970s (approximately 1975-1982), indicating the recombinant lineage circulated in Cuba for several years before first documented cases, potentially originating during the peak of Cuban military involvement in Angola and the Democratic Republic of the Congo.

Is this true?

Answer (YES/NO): NO